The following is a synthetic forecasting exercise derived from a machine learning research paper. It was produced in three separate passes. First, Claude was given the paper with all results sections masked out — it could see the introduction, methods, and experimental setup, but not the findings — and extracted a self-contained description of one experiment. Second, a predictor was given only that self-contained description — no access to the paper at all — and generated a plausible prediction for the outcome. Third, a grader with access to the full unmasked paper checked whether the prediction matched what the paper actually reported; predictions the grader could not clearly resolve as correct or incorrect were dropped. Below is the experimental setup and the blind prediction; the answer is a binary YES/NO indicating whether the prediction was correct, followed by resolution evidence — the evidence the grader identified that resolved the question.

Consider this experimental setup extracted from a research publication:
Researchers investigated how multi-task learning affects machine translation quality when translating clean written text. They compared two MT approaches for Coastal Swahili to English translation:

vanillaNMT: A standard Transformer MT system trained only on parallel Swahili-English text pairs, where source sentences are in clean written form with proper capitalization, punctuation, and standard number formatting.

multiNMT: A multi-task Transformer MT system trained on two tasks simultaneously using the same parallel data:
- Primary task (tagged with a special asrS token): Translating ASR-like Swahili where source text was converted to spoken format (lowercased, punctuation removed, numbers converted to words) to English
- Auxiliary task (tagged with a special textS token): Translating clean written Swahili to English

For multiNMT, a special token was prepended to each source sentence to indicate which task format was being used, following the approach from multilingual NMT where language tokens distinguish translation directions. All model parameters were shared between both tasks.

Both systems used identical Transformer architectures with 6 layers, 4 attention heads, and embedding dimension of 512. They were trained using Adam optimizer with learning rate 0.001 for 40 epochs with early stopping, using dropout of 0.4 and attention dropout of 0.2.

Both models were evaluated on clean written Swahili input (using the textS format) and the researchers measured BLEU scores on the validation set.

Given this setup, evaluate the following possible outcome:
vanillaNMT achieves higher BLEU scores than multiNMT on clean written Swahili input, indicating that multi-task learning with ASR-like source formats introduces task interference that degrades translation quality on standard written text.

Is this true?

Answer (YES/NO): NO